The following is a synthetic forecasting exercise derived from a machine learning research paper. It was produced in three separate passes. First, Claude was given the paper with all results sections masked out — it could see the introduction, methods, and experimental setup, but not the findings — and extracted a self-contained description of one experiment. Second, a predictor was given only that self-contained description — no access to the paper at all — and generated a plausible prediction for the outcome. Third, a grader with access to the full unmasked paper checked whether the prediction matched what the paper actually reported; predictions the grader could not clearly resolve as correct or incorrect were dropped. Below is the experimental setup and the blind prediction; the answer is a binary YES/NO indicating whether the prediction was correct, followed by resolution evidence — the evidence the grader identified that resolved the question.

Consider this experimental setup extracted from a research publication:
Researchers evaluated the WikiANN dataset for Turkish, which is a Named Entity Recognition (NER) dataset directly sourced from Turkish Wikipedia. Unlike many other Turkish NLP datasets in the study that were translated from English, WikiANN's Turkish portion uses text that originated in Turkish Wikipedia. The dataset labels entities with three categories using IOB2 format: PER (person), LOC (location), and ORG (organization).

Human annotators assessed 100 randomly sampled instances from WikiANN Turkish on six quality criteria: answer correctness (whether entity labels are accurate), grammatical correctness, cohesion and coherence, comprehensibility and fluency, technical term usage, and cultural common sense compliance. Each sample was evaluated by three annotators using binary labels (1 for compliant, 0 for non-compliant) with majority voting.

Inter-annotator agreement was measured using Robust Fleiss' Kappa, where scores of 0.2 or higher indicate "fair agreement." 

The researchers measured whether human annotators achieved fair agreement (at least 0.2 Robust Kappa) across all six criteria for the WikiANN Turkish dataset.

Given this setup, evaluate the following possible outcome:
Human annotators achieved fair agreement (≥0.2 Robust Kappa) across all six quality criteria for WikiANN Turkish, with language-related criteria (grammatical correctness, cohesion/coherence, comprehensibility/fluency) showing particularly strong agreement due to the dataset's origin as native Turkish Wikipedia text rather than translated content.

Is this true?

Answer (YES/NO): NO